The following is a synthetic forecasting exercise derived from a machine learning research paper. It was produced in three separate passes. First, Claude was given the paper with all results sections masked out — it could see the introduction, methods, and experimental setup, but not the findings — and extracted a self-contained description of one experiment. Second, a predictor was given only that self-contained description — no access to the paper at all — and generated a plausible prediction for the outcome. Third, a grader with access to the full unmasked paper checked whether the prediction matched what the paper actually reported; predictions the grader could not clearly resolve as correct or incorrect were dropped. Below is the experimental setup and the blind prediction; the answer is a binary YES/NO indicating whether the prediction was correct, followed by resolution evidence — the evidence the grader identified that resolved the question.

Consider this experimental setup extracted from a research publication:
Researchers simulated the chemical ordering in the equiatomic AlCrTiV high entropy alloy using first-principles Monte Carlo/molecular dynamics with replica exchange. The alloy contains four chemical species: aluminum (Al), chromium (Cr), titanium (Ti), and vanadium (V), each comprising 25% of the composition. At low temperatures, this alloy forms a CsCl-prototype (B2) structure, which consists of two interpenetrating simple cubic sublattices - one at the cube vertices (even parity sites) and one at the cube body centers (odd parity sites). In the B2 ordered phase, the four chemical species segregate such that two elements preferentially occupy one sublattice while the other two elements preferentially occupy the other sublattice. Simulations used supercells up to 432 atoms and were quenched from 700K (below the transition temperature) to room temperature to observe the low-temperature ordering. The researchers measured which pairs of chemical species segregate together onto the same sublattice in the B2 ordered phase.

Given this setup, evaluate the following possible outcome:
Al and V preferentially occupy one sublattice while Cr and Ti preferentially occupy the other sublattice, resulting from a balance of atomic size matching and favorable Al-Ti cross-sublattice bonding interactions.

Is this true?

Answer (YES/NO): NO